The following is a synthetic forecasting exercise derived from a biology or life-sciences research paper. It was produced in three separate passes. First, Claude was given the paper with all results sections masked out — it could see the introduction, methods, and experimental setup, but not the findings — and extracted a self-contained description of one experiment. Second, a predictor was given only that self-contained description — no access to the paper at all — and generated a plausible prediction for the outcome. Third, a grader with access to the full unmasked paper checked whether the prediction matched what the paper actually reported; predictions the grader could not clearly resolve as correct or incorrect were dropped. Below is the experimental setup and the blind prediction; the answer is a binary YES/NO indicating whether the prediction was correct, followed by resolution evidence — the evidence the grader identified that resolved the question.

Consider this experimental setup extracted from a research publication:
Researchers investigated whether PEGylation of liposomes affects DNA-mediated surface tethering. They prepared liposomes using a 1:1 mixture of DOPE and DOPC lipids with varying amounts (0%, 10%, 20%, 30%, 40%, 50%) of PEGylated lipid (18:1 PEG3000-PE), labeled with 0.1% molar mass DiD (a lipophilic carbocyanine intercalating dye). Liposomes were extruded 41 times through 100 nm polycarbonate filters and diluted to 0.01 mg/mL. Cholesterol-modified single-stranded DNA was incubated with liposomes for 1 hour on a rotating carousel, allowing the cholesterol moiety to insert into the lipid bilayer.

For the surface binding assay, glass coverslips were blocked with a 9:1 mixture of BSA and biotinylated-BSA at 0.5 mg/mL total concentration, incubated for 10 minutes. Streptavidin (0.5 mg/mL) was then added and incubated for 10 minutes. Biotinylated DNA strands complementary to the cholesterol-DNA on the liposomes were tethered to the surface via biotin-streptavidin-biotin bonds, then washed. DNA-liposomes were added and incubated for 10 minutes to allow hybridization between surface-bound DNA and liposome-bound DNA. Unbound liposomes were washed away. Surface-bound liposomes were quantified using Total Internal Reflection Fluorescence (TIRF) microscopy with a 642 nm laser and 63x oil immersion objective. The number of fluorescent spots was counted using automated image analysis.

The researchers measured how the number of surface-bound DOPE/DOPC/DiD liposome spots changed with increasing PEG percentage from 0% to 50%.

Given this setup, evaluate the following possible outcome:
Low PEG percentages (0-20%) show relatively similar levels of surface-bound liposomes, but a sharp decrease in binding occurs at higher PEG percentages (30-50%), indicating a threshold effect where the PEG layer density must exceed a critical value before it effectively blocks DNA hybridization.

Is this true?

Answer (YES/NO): NO